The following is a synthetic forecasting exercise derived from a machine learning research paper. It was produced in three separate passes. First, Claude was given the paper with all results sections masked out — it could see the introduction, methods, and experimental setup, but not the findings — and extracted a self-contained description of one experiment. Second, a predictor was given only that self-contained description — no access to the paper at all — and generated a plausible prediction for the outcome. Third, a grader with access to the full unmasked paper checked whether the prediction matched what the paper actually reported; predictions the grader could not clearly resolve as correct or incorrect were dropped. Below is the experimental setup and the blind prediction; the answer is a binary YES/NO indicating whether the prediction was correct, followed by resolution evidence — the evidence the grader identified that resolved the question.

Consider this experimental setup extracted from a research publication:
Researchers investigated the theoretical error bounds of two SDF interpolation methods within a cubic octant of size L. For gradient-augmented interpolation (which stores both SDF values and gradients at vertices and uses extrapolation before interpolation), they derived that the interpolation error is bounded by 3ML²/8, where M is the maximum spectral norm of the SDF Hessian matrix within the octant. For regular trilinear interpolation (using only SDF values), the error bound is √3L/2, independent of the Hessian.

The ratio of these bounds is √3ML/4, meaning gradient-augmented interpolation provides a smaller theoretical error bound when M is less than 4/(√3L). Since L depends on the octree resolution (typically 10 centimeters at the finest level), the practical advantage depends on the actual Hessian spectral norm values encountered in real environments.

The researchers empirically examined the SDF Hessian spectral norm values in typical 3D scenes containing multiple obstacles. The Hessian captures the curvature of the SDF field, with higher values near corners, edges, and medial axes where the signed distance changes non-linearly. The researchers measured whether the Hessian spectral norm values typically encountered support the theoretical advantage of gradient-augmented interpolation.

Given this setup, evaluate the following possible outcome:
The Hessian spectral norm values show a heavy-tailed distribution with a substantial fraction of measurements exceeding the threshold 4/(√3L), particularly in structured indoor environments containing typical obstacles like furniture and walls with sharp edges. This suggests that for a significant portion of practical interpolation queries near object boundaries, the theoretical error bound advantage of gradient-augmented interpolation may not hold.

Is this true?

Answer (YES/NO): NO